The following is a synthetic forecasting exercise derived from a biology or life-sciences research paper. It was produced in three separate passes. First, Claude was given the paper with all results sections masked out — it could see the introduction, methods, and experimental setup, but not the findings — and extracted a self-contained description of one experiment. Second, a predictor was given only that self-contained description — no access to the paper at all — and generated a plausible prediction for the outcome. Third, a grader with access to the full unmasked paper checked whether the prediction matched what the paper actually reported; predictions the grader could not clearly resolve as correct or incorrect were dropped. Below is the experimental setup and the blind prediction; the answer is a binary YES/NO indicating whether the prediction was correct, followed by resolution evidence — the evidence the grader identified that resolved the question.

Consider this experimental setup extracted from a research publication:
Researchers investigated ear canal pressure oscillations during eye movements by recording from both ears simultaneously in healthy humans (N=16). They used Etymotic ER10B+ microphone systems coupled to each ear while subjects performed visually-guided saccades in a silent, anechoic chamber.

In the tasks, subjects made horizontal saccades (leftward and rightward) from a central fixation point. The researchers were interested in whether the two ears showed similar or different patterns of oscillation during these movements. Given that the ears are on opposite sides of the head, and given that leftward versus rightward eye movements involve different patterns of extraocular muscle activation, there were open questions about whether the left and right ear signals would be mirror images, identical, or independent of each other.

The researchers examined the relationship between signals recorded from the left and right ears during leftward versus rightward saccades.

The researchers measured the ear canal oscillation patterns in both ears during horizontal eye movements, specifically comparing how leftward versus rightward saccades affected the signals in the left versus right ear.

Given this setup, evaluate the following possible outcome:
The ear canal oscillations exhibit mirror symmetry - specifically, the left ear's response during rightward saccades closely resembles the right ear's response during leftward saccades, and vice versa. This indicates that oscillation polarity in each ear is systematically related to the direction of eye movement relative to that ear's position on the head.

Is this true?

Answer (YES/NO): YES